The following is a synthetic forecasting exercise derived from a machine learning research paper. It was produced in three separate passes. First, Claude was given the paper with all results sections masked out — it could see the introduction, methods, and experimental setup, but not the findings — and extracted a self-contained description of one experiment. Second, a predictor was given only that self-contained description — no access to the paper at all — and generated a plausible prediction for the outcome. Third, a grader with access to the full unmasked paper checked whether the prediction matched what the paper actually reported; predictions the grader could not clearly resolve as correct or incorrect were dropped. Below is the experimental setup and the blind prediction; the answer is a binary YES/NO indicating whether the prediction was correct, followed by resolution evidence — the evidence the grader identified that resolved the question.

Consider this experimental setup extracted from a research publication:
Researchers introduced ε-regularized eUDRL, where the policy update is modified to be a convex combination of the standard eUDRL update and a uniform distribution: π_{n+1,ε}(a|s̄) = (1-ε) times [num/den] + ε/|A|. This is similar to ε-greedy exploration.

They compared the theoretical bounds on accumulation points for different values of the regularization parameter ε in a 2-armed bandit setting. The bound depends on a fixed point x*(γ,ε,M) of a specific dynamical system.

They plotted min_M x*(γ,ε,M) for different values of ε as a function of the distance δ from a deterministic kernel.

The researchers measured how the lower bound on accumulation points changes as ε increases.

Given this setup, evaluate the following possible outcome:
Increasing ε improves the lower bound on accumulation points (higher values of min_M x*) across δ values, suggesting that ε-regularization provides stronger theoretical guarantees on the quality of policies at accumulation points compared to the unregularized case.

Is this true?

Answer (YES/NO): NO